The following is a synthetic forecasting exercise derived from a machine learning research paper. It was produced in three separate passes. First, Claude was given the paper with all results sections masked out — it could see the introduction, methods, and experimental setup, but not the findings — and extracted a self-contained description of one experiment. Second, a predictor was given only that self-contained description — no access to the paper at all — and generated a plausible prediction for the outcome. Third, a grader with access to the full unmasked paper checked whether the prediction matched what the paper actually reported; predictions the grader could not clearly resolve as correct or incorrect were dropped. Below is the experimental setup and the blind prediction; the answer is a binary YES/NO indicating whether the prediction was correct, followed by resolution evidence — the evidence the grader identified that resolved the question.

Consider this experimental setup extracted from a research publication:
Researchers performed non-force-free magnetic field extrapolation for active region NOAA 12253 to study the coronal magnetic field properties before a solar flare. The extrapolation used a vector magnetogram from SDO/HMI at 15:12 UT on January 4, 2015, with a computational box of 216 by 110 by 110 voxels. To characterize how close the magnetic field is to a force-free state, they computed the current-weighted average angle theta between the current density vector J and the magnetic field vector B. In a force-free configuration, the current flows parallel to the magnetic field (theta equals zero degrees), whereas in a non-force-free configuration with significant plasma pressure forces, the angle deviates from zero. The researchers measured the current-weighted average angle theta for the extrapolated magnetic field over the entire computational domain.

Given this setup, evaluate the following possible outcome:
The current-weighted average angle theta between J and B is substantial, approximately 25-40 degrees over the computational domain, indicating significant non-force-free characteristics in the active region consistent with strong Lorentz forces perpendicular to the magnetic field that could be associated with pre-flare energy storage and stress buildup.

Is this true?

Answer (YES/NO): NO